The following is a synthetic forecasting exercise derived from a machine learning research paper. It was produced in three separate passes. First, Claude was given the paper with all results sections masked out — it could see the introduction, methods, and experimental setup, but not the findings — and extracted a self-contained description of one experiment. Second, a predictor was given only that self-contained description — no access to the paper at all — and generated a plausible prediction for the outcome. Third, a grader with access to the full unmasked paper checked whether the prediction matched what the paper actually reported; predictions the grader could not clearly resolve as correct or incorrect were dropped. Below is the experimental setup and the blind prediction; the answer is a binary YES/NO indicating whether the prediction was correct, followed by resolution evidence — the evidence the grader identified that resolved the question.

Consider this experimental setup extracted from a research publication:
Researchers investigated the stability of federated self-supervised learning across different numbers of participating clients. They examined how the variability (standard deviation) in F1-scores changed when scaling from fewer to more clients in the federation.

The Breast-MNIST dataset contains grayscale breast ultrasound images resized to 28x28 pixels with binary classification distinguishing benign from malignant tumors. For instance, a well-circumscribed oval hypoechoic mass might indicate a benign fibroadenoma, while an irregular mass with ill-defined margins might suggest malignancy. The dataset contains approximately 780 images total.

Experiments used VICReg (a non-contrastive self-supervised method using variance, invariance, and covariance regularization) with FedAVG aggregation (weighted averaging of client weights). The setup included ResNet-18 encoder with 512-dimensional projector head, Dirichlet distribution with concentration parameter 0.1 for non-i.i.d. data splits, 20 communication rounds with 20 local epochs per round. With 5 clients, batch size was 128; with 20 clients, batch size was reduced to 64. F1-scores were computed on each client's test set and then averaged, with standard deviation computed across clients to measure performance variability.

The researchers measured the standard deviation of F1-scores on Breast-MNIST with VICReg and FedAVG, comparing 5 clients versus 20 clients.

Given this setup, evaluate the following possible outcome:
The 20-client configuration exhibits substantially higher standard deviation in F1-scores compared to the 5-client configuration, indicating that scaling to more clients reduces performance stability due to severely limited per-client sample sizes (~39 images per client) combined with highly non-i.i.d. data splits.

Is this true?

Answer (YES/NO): YES